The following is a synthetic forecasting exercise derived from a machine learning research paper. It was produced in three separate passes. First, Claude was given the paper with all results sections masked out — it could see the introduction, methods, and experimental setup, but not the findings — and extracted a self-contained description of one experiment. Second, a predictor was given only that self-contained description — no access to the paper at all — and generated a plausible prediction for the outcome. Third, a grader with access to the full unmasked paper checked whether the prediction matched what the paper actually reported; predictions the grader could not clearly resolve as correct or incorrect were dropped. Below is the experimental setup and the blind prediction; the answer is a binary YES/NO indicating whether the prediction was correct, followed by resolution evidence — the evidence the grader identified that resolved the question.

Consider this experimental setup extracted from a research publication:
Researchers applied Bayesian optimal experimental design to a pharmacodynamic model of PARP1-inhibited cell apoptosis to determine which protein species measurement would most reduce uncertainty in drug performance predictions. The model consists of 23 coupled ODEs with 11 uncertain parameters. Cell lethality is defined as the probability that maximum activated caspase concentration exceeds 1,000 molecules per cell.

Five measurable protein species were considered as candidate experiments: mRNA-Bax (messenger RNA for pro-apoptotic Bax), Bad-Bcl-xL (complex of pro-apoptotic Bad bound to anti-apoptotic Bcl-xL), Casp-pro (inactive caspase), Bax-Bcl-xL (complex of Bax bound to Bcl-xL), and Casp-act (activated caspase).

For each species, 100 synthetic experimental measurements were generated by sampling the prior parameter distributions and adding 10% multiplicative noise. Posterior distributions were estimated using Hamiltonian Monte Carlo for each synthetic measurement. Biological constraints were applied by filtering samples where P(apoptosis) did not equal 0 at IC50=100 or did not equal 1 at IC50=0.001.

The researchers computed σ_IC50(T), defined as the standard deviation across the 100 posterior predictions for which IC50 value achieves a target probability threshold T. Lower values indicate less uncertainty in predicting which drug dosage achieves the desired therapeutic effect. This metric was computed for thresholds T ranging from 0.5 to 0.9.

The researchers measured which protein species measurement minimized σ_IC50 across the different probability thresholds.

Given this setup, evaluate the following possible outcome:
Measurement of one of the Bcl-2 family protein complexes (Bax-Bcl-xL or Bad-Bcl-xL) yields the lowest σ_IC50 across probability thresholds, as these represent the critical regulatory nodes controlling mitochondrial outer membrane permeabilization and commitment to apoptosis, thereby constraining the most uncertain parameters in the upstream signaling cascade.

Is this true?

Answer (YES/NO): NO